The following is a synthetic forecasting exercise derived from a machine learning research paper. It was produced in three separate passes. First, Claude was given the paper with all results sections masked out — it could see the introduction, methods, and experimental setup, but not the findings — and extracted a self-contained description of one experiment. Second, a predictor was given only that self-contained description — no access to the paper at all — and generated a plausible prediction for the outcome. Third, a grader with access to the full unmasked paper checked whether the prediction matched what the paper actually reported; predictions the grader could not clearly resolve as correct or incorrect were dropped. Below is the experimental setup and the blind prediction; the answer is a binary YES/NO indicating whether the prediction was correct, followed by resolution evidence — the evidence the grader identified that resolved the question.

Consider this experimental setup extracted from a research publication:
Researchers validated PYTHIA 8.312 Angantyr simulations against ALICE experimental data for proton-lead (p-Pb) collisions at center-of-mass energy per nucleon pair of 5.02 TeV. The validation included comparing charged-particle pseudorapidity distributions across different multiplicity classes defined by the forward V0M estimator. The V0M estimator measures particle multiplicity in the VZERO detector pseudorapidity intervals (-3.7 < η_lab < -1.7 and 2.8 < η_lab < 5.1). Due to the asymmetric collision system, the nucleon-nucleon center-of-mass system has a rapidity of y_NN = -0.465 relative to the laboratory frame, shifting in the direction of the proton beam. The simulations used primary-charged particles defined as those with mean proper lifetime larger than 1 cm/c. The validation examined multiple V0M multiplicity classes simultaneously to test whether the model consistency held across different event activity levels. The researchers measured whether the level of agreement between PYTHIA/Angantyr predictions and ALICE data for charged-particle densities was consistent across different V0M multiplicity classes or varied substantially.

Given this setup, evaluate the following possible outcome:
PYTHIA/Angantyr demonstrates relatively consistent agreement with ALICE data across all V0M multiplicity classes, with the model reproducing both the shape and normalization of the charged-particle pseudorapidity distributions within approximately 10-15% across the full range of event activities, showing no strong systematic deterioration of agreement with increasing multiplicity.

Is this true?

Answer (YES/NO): NO